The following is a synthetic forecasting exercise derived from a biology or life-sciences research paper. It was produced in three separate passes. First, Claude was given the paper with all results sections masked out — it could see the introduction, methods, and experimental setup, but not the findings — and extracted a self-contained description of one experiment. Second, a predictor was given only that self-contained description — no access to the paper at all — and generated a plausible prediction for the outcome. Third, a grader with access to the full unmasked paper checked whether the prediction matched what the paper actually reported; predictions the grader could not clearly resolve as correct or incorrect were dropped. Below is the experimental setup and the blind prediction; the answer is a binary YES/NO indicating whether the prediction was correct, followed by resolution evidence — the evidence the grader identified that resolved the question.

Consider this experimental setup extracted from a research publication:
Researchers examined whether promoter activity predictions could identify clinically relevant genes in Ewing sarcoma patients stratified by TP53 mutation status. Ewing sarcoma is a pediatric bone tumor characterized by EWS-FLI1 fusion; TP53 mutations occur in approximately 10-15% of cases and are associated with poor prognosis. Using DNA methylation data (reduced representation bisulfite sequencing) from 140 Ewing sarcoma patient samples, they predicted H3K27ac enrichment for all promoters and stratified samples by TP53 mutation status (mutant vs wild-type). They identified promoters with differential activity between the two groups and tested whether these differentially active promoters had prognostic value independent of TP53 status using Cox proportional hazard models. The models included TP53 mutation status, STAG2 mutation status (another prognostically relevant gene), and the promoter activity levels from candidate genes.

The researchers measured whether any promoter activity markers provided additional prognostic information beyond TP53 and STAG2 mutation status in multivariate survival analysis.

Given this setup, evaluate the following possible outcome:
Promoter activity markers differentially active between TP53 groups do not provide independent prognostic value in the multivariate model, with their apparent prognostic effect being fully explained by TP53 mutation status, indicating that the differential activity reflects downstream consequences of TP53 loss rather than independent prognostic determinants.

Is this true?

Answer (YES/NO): NO